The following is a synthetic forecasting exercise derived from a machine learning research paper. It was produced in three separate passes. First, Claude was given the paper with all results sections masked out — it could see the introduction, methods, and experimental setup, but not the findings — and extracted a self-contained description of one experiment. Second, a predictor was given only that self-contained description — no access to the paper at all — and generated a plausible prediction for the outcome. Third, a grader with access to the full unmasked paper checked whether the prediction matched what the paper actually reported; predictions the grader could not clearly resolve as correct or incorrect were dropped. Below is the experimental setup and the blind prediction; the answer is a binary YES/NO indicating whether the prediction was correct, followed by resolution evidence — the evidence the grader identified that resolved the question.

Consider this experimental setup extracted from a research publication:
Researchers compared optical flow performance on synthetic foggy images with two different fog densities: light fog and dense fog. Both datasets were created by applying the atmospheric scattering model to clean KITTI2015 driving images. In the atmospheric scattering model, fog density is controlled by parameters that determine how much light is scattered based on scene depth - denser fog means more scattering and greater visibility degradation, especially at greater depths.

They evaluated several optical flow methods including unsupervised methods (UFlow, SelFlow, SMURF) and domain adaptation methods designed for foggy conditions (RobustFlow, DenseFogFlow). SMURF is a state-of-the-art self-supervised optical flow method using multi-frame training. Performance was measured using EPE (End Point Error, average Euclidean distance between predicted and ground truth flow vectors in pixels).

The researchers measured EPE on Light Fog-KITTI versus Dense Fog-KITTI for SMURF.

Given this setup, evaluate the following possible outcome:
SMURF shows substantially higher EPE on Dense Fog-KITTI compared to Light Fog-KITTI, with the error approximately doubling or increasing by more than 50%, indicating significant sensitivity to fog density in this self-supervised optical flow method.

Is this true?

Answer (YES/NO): NO